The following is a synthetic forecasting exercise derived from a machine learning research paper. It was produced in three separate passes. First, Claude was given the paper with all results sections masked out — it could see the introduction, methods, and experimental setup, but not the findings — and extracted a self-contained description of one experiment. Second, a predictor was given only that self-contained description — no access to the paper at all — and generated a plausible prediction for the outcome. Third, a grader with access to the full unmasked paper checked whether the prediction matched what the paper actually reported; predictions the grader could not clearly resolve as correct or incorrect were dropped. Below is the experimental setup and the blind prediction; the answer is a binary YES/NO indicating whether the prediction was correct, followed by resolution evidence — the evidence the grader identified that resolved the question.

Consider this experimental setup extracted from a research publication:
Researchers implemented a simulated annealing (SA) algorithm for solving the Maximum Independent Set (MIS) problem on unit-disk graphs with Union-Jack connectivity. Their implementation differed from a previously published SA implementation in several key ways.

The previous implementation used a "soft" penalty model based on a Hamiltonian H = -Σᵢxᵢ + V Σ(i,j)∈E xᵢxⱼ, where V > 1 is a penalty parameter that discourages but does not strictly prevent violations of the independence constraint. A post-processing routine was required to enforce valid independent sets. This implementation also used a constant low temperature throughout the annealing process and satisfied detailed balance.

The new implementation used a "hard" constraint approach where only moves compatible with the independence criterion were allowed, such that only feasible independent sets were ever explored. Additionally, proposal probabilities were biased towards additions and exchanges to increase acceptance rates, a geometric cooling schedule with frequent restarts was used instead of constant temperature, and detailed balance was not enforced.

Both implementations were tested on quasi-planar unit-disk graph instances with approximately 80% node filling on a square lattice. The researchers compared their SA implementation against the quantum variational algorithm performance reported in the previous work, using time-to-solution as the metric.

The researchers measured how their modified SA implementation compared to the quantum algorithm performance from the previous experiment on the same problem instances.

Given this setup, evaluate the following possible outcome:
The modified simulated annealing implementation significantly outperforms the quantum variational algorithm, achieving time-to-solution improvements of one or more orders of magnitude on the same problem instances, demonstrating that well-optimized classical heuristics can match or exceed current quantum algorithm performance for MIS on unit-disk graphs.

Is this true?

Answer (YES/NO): NO